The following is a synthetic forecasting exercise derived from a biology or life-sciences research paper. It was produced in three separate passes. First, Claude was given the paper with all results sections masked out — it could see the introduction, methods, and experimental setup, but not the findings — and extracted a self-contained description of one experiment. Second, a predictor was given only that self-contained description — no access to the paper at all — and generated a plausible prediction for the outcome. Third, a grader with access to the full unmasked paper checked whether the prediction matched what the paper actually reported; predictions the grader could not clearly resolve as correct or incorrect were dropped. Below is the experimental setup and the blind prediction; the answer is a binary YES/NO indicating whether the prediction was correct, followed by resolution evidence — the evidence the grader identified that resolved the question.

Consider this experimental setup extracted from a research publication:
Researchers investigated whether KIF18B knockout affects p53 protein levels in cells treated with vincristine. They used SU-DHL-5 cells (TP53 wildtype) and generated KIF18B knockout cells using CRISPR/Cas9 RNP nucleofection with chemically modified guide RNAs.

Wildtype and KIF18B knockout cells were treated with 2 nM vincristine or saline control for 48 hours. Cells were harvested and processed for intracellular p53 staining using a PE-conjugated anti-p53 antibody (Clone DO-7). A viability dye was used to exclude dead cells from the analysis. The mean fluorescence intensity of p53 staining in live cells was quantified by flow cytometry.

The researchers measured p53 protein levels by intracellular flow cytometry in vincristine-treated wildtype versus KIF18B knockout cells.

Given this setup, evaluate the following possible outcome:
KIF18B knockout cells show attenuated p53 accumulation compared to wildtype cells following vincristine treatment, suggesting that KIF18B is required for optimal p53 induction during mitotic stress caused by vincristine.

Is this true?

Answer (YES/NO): YES